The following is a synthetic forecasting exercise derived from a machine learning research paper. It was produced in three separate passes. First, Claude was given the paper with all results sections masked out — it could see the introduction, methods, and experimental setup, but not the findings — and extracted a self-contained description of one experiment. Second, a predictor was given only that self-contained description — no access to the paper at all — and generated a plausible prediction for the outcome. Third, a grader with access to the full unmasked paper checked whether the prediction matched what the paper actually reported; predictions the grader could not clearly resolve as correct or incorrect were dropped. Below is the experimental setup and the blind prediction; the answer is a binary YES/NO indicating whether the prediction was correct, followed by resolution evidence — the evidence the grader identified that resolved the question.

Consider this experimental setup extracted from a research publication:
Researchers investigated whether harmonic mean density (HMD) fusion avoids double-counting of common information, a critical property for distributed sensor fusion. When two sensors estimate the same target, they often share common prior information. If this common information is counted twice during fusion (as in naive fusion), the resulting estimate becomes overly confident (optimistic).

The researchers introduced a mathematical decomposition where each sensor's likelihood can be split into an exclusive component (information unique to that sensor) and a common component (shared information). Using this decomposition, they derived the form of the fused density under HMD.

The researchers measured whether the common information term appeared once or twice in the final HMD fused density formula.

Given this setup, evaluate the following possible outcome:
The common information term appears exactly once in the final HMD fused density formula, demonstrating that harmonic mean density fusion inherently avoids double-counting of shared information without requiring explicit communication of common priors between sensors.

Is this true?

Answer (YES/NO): YES